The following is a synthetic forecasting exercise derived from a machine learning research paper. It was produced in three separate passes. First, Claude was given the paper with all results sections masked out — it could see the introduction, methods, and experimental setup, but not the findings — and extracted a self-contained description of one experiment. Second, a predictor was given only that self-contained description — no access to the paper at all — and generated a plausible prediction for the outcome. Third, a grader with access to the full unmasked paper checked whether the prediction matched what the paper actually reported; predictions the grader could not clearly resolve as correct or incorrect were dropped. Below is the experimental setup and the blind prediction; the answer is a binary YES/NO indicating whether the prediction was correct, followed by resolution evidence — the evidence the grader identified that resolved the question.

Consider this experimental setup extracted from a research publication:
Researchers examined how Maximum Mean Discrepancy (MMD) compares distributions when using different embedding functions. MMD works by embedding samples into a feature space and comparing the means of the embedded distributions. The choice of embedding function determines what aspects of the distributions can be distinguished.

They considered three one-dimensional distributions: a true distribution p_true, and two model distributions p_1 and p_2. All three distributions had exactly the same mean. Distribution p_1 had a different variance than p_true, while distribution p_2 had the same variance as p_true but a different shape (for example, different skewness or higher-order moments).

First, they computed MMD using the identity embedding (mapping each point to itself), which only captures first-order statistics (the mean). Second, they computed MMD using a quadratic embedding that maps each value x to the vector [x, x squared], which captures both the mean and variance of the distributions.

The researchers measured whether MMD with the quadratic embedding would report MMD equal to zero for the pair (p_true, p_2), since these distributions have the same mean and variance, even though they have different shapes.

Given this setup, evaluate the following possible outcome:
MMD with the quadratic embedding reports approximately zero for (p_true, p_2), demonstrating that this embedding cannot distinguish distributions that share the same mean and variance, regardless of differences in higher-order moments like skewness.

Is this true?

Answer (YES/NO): YES